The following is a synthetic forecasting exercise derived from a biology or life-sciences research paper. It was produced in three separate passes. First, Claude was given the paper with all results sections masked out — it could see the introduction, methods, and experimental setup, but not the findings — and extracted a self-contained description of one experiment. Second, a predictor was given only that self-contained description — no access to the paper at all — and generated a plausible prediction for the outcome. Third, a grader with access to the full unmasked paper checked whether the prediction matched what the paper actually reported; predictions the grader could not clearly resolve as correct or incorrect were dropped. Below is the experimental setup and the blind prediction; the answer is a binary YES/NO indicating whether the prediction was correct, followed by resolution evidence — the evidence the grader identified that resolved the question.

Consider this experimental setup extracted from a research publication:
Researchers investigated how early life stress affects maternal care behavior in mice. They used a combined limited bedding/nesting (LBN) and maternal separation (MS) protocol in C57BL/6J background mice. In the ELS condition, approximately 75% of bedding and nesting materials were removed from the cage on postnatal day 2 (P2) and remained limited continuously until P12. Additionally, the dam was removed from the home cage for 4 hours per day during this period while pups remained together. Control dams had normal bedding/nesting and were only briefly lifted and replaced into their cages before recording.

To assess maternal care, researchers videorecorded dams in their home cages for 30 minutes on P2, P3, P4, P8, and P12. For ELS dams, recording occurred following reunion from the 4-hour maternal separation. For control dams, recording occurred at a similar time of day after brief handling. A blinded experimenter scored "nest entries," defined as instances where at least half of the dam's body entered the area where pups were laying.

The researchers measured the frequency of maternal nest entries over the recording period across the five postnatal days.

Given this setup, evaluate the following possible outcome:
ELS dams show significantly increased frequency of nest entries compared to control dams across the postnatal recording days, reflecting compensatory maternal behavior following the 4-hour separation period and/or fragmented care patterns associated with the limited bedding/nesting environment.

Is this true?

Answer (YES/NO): YES